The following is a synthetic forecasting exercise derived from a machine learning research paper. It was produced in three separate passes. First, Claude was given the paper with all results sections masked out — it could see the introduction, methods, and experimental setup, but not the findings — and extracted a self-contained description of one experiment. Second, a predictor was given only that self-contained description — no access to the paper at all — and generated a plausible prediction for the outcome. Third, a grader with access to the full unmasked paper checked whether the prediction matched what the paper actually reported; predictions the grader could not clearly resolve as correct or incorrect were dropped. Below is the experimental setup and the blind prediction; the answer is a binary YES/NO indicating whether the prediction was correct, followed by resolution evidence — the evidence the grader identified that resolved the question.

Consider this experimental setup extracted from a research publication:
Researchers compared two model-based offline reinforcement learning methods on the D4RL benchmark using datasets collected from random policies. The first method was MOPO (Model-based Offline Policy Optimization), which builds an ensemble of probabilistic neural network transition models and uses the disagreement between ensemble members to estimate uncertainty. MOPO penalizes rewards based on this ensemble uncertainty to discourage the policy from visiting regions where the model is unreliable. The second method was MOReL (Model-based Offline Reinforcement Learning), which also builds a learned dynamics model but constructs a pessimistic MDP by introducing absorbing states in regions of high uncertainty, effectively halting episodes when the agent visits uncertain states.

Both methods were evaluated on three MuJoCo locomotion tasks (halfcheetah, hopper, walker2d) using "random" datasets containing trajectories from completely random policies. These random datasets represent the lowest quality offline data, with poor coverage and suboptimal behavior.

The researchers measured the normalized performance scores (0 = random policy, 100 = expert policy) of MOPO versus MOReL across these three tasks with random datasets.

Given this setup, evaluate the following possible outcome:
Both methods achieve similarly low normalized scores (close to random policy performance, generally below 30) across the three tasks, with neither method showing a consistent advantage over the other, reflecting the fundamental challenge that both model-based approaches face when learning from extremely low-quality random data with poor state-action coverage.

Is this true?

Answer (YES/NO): NO